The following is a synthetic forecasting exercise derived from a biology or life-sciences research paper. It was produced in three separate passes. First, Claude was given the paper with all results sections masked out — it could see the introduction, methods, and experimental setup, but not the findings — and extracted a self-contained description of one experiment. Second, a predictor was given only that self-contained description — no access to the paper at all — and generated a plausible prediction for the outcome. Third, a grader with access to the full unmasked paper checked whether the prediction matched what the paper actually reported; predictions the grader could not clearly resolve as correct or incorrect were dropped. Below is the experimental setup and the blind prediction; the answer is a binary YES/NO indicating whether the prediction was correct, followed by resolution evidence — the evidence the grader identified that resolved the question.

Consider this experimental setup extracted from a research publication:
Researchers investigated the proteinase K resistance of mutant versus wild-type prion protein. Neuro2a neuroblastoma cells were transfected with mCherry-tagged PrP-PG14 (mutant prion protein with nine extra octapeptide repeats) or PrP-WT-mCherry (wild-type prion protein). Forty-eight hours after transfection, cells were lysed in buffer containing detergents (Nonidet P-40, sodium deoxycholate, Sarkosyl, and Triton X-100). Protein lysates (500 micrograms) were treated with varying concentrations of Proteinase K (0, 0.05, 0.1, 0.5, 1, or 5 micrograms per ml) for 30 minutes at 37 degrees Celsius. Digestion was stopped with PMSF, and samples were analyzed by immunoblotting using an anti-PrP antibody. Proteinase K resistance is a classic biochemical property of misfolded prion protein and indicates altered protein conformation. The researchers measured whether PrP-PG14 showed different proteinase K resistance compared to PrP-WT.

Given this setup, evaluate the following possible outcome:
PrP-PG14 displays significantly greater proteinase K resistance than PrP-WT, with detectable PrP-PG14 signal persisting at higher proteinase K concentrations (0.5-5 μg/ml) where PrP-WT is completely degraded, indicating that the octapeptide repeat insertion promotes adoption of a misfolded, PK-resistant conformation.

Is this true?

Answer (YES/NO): NO